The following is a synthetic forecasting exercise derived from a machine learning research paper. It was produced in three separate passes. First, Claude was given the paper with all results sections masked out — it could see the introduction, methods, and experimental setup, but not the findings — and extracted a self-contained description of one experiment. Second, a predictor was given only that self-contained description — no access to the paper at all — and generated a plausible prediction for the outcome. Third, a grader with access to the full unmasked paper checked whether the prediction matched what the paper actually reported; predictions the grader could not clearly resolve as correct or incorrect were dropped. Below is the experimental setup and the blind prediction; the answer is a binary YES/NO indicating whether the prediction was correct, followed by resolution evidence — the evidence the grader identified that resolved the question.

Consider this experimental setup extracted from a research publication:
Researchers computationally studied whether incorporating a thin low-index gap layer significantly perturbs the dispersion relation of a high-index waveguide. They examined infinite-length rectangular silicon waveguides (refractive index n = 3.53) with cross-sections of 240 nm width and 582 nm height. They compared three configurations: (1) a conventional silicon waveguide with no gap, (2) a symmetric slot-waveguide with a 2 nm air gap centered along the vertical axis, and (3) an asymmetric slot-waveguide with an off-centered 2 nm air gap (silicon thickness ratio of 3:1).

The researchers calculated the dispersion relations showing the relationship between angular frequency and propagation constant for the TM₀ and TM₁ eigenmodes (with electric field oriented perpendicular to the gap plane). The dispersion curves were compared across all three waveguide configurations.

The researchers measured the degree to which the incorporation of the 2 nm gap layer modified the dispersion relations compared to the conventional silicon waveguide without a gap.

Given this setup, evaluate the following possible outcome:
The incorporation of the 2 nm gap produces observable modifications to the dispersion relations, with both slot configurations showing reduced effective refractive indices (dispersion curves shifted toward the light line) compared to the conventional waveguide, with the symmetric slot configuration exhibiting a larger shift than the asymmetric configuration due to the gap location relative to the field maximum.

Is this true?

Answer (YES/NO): NO